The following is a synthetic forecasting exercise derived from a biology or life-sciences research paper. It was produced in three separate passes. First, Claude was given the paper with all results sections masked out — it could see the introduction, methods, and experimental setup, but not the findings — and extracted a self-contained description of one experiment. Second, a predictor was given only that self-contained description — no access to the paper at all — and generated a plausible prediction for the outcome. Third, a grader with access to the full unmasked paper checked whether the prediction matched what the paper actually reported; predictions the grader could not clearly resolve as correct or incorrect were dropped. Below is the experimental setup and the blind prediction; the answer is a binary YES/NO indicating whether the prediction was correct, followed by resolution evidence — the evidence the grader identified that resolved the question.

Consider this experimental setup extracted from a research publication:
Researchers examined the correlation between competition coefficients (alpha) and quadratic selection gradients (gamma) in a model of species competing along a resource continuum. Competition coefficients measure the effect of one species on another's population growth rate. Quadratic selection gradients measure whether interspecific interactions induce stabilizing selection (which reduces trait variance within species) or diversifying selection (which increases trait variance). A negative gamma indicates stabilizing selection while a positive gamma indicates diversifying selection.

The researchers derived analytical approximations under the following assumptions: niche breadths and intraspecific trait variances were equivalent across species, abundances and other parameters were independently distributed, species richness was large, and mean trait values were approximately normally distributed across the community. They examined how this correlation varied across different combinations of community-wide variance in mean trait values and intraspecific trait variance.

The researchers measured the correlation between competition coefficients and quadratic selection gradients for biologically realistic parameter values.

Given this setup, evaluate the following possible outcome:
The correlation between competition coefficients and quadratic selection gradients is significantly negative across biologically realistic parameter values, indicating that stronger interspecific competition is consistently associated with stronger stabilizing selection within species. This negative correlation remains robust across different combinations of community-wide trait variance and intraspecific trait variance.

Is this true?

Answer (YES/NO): NO